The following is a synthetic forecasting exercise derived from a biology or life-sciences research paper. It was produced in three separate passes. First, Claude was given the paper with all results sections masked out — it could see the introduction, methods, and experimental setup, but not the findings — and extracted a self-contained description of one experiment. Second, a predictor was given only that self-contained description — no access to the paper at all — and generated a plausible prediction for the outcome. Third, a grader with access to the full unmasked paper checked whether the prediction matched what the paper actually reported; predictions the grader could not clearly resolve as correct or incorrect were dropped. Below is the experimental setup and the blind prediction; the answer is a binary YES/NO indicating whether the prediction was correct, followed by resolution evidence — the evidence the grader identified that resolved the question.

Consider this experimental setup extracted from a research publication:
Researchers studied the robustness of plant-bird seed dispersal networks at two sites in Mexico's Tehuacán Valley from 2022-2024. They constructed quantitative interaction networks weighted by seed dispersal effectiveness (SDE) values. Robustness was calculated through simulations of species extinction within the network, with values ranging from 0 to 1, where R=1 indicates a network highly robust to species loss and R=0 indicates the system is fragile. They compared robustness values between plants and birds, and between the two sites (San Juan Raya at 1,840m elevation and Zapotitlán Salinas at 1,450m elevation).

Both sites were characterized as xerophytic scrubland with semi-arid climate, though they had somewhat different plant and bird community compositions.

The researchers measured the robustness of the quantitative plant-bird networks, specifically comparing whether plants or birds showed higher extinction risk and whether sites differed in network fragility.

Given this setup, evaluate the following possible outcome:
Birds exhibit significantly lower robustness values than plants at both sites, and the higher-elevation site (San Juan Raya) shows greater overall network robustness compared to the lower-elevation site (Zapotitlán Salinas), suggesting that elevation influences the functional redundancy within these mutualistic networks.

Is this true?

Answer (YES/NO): NO